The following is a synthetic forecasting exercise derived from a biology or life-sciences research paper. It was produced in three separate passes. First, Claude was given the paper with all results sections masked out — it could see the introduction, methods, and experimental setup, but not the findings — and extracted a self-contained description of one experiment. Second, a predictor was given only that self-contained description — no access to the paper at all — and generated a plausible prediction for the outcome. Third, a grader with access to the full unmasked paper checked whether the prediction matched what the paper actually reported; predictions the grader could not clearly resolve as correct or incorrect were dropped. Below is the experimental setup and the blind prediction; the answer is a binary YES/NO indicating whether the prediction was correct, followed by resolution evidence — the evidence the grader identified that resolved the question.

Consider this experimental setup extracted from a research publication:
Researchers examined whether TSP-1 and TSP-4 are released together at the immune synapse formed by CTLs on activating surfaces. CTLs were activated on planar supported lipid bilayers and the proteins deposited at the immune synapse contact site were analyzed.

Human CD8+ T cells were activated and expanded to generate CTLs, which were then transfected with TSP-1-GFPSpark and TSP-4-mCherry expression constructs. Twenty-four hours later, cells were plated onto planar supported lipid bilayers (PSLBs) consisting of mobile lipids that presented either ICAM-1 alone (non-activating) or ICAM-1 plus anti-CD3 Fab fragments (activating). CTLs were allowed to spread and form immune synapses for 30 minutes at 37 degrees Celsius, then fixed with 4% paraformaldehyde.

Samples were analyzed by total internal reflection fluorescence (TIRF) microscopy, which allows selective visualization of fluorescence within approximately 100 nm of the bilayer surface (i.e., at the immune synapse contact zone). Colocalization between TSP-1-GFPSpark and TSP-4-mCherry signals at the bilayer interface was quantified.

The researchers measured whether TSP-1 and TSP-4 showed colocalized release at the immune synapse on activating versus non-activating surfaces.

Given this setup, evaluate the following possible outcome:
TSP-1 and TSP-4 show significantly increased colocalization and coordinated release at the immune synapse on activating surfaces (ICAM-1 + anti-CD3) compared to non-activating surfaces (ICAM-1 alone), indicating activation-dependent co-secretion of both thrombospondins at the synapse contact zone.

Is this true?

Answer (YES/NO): YES